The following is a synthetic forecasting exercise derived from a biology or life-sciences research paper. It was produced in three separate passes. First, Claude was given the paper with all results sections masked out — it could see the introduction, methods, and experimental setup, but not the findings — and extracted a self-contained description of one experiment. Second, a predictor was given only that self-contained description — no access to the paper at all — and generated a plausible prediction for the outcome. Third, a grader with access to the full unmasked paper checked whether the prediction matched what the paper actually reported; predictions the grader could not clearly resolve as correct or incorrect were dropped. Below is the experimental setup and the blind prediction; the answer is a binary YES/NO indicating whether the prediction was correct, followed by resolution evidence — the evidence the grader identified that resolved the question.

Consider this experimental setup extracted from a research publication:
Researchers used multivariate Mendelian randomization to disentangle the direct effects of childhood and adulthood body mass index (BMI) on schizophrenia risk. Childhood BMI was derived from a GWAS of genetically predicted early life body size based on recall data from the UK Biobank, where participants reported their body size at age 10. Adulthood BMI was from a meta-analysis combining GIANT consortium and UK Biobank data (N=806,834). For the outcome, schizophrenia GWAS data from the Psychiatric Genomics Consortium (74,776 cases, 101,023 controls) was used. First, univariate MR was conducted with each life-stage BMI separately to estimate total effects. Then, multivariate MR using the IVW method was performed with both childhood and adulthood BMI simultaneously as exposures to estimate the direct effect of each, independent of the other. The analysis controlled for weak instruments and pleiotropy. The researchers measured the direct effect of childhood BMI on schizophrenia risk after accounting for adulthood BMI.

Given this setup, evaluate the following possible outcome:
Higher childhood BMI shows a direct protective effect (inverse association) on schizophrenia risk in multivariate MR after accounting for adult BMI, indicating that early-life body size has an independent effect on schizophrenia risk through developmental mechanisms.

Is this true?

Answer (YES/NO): NO